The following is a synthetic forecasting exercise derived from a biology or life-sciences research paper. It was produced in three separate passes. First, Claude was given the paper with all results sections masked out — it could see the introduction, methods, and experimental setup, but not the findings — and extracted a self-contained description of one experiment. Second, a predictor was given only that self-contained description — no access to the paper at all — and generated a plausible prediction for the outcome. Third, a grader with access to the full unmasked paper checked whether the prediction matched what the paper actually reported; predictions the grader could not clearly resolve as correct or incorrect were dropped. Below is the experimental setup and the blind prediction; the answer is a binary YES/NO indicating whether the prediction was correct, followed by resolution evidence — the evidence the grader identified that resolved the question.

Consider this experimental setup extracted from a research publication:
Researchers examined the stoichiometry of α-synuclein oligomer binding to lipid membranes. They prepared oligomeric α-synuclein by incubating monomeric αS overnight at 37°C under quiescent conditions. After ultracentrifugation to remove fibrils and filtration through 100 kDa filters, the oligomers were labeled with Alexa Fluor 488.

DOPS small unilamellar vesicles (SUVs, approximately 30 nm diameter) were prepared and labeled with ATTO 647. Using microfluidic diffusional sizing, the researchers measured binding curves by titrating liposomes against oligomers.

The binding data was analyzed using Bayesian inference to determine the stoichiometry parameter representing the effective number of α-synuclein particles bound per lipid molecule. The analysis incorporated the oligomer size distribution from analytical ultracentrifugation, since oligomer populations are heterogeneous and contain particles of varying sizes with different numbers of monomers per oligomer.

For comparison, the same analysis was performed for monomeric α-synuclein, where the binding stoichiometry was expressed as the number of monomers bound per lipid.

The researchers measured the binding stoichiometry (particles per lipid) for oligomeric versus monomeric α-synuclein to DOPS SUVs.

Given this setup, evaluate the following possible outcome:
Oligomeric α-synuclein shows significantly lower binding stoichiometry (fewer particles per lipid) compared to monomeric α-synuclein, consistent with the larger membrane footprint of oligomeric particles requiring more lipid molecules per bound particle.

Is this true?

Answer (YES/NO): YES